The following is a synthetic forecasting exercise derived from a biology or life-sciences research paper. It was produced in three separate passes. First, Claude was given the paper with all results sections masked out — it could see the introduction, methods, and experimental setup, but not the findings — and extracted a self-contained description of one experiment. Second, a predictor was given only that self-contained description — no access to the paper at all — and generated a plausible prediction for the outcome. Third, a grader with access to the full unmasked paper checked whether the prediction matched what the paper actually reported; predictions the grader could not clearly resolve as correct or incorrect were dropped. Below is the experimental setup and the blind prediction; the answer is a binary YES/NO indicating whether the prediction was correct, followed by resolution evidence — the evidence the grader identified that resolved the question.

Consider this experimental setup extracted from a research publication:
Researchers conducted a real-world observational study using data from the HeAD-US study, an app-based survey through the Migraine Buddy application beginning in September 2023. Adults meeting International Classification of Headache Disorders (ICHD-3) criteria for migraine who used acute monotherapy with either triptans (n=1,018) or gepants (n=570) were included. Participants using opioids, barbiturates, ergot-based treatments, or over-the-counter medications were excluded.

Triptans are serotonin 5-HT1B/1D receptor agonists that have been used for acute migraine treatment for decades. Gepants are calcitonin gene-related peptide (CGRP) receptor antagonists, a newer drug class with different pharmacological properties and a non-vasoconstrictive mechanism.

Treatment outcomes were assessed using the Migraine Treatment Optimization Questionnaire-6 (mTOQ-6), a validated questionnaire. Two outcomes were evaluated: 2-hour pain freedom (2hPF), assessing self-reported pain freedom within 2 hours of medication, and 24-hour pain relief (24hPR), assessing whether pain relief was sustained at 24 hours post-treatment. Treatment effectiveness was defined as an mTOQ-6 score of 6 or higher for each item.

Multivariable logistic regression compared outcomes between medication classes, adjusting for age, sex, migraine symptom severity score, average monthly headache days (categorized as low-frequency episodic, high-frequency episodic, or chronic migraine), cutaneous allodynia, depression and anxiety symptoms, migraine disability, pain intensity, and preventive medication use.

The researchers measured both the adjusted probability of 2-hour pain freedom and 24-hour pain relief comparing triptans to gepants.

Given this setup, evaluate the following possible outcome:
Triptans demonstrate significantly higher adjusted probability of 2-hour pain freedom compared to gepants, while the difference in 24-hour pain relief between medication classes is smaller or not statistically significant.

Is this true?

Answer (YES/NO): NO